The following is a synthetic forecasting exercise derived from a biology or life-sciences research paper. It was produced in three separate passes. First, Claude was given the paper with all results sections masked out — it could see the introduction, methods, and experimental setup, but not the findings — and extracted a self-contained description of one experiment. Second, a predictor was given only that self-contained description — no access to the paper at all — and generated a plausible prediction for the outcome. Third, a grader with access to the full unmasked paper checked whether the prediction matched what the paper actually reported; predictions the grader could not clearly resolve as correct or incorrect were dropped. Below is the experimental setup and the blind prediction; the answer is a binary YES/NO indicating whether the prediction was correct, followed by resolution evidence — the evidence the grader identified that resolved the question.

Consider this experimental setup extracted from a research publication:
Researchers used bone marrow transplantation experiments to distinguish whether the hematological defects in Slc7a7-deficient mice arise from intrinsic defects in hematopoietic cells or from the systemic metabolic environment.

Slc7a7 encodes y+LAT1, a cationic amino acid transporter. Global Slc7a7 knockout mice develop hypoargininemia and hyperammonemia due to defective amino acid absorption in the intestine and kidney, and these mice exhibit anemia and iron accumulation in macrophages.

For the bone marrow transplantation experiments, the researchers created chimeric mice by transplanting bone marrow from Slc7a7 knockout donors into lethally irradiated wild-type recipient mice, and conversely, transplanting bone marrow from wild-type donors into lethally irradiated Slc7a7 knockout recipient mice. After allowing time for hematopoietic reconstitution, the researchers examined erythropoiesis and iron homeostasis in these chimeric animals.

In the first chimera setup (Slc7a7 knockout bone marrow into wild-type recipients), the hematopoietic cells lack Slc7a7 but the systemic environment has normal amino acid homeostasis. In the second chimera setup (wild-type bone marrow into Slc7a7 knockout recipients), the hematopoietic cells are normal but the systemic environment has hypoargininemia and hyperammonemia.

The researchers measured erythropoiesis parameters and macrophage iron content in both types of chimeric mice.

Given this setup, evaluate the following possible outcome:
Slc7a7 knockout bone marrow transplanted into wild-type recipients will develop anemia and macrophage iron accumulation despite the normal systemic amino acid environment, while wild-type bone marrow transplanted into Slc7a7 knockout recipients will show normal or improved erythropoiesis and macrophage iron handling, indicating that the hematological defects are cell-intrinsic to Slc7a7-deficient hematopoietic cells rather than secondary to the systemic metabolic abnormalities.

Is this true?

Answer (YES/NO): NO